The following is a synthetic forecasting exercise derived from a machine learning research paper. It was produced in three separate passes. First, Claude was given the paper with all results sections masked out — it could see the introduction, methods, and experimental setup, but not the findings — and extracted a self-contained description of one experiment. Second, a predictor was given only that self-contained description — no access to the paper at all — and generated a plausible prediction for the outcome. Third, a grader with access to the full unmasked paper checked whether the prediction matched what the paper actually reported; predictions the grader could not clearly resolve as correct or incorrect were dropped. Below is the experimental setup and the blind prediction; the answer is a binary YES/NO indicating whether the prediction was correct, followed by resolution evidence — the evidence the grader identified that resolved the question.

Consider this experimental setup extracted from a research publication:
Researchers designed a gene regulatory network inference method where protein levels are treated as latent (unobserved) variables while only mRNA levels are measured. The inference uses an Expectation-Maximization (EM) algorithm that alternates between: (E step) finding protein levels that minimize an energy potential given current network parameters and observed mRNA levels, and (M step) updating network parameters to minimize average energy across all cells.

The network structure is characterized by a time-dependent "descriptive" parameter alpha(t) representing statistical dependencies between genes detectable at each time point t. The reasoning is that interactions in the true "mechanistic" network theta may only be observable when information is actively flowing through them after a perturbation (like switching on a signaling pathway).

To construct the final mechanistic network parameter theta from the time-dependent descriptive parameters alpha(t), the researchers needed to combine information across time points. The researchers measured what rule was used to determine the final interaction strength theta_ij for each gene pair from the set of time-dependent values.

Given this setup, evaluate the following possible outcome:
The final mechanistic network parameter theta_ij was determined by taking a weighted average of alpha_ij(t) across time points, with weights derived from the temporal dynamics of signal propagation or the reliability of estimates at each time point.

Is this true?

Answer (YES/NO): NO